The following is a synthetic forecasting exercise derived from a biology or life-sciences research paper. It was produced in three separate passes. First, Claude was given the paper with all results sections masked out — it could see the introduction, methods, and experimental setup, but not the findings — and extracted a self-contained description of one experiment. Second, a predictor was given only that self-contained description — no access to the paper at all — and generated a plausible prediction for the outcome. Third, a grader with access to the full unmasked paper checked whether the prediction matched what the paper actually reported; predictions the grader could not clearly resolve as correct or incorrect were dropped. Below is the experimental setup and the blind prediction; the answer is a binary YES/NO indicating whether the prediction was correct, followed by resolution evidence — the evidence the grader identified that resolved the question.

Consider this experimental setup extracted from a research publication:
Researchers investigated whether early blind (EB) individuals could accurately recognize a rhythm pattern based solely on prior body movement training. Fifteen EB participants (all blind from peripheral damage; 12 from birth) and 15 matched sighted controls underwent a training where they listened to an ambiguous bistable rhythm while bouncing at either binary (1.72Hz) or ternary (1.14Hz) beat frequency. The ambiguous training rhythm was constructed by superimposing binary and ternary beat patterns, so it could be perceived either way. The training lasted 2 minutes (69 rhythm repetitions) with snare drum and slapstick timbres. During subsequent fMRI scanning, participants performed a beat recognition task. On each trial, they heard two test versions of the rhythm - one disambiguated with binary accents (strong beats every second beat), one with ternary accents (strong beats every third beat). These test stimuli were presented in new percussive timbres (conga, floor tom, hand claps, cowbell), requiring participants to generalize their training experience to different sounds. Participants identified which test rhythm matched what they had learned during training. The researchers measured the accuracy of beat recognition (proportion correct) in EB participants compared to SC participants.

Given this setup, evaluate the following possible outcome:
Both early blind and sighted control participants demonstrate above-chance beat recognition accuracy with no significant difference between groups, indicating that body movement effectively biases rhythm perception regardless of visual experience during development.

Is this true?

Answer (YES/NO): YES